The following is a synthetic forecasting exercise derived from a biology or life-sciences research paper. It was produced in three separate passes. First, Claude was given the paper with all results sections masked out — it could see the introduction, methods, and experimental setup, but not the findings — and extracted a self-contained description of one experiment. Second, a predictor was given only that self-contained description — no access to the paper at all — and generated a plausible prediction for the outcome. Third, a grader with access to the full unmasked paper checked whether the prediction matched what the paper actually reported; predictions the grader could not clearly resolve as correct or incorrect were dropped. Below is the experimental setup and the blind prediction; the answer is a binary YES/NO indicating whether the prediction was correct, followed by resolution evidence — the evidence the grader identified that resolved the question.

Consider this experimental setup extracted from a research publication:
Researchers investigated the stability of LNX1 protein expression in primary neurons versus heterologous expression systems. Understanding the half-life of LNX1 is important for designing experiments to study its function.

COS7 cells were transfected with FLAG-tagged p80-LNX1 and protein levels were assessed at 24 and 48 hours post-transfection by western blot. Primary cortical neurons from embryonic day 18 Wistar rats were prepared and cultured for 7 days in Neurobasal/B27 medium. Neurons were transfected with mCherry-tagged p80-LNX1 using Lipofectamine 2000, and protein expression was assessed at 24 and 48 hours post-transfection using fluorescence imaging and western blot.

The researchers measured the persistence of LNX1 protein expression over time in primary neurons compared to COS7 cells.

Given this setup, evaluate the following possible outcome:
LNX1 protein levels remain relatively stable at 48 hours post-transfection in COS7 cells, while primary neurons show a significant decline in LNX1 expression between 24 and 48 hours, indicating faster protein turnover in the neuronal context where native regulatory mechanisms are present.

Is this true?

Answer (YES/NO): YES